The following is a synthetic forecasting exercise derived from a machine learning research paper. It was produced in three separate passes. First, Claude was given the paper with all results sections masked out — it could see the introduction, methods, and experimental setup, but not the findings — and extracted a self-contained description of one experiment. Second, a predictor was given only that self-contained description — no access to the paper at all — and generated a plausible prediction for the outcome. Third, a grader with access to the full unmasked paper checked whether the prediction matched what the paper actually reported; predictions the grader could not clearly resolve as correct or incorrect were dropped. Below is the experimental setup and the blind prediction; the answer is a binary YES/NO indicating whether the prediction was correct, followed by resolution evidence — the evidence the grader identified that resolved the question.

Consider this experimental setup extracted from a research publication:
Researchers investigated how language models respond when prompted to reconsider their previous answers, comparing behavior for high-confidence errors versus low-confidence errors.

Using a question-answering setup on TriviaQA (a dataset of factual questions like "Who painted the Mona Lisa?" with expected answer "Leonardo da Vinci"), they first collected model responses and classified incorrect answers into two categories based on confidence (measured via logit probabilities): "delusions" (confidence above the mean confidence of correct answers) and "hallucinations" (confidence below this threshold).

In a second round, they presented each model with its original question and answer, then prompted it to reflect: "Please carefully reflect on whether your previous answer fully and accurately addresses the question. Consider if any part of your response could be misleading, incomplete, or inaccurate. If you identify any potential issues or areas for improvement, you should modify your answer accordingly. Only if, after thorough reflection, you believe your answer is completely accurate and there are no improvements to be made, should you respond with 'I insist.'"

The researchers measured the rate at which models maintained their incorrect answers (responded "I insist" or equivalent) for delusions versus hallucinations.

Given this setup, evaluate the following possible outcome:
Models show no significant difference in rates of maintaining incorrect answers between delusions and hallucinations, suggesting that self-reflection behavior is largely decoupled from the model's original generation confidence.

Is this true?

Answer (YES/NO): NO